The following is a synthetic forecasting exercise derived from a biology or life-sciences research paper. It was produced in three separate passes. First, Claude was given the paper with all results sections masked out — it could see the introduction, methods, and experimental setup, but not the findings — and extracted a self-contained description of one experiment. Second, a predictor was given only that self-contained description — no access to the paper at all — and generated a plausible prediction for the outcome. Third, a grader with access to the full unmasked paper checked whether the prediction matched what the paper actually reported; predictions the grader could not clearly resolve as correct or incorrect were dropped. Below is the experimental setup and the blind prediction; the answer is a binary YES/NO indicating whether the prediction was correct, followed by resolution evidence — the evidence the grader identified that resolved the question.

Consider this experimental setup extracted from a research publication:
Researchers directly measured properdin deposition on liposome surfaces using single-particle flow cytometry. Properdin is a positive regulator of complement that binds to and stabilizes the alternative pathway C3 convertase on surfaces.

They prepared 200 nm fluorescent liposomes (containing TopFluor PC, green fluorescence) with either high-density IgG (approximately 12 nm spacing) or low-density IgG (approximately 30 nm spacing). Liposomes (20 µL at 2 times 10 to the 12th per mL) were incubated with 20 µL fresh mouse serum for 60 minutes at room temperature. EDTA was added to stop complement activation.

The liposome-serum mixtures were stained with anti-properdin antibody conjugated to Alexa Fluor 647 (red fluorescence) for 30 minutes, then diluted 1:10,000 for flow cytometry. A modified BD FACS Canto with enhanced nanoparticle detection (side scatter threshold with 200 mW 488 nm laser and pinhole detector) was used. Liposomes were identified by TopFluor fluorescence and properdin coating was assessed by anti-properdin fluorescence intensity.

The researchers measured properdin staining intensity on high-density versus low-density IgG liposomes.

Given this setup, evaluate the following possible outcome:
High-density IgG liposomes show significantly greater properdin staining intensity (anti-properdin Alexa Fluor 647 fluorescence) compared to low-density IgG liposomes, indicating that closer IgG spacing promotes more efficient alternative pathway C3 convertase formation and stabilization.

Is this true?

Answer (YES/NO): YES